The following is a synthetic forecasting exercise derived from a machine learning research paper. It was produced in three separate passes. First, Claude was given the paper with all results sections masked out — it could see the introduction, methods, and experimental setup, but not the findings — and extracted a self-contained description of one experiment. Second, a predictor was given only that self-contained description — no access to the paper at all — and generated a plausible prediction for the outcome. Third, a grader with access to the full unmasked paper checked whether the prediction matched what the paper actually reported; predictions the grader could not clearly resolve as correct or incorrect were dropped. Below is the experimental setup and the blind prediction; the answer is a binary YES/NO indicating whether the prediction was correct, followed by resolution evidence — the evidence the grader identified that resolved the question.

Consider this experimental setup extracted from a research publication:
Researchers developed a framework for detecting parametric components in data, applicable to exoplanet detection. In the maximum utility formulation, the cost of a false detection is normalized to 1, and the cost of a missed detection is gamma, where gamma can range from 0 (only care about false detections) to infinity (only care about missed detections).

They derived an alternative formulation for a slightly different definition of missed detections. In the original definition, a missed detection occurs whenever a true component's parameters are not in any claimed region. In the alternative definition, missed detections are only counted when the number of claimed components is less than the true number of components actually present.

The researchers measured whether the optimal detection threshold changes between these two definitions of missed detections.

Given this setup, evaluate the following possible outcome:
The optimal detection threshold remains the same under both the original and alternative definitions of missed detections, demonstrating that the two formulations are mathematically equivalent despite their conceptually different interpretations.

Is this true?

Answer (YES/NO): NO